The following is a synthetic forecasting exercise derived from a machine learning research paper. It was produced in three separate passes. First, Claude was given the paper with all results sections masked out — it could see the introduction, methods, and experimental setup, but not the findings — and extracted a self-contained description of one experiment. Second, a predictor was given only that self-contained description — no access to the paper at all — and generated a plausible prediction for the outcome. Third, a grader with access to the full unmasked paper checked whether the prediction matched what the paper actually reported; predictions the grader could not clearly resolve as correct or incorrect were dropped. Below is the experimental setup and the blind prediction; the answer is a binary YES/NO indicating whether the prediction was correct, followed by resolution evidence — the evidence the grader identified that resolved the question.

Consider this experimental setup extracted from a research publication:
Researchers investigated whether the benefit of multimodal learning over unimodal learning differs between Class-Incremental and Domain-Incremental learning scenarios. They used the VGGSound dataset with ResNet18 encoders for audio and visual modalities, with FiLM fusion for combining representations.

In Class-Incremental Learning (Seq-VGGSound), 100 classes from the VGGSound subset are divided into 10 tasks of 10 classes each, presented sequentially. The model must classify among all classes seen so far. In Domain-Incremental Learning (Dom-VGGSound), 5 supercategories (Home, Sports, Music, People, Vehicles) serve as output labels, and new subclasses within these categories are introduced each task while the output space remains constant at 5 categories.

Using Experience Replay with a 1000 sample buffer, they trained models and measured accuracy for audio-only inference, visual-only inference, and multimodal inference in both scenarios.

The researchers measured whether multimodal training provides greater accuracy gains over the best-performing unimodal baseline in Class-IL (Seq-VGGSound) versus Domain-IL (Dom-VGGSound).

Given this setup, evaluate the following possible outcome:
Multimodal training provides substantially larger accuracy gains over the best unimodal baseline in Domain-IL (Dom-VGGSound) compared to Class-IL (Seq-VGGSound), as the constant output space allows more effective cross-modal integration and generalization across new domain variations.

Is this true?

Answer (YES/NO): NO